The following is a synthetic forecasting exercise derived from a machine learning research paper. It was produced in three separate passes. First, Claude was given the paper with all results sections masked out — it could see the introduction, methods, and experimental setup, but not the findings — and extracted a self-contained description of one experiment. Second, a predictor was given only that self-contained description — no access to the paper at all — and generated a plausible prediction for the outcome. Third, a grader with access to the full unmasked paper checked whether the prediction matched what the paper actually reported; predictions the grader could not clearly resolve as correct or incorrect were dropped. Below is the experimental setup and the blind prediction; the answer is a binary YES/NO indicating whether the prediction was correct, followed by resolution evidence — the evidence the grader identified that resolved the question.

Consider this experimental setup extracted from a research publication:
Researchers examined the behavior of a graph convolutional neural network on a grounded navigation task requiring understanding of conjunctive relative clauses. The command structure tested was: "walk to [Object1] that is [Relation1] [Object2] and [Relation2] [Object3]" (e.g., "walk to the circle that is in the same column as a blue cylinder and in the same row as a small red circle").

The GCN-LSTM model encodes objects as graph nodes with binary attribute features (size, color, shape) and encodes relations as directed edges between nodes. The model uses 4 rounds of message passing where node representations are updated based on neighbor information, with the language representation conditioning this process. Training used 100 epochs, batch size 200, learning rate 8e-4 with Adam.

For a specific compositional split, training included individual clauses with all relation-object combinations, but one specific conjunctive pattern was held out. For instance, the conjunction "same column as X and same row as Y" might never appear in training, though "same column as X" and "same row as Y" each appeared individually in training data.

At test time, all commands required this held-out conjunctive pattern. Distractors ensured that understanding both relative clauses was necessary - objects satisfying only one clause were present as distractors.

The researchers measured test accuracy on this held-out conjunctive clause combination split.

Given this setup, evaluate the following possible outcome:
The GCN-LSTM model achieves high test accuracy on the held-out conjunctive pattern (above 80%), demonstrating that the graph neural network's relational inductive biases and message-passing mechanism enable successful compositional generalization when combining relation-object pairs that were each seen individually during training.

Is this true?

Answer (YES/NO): NO